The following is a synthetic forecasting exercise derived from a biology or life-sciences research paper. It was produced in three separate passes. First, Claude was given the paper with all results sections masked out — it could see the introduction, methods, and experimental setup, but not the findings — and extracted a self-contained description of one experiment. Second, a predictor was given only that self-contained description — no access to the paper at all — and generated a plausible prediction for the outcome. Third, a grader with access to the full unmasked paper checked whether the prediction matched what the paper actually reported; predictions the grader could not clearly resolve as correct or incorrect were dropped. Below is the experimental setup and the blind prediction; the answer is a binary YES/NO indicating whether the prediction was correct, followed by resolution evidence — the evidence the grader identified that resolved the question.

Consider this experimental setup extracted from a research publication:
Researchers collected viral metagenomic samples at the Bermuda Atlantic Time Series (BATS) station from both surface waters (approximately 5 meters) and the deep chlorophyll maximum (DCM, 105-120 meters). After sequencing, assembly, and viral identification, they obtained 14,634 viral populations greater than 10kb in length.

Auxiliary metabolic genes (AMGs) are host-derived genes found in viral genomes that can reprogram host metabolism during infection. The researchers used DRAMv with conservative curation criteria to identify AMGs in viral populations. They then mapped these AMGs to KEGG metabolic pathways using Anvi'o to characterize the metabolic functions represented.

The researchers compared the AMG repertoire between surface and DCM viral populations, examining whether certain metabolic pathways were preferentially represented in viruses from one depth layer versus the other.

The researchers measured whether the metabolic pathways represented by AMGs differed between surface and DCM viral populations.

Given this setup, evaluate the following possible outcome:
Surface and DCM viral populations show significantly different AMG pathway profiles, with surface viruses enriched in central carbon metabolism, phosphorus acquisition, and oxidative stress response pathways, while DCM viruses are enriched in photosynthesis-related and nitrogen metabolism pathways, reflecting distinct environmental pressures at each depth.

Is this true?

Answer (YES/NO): NO